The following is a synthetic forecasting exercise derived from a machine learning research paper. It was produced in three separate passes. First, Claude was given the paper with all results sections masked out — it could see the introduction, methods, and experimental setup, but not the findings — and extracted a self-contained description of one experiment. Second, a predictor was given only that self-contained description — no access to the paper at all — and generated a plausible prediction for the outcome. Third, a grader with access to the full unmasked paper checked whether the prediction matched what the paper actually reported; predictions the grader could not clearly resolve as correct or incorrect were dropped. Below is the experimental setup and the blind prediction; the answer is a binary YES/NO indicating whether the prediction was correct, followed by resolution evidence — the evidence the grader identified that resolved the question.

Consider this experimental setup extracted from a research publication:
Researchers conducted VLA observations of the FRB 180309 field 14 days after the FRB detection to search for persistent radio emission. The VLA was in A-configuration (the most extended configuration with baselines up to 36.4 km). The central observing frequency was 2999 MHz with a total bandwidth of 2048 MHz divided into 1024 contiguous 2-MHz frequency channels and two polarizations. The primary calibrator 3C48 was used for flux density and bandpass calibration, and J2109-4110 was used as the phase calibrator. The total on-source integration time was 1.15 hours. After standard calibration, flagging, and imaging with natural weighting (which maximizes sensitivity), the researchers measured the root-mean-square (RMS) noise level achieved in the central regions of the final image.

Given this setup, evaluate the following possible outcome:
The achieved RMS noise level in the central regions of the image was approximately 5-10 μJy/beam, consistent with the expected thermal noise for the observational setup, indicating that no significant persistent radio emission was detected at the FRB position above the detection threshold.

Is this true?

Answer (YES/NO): YES